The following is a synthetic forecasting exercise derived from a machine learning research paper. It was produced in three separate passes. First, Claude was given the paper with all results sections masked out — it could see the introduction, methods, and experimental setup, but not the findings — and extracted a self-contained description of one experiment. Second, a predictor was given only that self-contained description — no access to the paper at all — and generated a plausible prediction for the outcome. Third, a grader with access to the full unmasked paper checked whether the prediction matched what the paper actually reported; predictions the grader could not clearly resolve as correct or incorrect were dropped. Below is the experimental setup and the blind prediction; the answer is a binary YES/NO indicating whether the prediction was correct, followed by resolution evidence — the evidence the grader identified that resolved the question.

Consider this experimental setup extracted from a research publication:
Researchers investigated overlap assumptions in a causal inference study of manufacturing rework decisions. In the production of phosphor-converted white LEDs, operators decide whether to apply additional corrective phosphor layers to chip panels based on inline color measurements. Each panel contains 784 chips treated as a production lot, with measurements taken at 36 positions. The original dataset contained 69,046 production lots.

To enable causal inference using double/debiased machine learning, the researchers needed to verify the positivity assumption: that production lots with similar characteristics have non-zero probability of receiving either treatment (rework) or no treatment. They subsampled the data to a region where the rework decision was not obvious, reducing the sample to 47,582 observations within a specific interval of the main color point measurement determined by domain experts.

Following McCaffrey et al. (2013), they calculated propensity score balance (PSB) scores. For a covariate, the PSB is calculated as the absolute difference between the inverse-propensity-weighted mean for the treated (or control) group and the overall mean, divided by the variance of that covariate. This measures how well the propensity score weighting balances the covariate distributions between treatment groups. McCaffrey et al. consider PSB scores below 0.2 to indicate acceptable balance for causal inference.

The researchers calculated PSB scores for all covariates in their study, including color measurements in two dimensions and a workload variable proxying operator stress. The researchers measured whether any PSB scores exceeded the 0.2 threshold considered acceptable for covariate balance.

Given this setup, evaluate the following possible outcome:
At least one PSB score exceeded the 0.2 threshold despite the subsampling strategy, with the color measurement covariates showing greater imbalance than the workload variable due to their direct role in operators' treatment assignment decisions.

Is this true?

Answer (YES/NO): NO